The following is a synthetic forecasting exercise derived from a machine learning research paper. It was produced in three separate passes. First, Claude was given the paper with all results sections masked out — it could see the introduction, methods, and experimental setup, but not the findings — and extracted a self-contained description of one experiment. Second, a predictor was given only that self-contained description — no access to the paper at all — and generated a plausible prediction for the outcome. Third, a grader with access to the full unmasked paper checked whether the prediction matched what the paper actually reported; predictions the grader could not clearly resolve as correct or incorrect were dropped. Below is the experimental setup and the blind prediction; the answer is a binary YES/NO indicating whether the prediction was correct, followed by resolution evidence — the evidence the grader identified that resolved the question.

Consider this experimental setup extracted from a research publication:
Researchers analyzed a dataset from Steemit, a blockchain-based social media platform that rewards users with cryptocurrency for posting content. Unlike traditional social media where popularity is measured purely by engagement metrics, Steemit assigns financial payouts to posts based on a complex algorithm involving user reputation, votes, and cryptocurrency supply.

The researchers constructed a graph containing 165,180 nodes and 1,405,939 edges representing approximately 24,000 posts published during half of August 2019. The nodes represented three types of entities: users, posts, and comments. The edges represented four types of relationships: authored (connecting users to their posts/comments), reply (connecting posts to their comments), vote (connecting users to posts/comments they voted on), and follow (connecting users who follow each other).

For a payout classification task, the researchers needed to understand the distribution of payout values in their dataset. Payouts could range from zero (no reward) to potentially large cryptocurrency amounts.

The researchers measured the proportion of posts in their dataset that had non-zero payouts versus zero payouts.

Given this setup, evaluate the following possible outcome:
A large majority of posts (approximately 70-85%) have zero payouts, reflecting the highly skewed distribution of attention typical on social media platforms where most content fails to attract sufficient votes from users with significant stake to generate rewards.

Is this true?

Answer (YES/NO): YES